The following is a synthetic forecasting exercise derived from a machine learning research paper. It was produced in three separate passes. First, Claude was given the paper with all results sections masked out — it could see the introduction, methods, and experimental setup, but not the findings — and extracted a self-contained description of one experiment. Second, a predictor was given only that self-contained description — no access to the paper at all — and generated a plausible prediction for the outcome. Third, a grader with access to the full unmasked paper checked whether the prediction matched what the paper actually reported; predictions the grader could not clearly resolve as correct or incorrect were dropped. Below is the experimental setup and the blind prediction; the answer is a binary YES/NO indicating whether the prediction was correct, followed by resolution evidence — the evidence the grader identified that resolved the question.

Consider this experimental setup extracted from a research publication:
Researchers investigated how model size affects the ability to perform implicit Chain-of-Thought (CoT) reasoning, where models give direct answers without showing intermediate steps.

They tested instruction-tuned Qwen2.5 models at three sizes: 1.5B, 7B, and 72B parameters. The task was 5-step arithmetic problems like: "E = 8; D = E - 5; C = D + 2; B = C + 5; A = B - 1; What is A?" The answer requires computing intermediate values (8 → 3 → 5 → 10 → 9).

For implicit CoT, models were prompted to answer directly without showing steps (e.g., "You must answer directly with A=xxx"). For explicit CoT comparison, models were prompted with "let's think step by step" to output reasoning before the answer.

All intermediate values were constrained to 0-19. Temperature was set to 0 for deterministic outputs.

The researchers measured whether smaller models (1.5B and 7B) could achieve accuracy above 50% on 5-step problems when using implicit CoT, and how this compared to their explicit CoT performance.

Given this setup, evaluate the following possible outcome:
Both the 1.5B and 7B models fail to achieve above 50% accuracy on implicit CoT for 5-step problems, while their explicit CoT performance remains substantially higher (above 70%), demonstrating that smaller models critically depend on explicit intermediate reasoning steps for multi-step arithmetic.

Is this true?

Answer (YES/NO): YES